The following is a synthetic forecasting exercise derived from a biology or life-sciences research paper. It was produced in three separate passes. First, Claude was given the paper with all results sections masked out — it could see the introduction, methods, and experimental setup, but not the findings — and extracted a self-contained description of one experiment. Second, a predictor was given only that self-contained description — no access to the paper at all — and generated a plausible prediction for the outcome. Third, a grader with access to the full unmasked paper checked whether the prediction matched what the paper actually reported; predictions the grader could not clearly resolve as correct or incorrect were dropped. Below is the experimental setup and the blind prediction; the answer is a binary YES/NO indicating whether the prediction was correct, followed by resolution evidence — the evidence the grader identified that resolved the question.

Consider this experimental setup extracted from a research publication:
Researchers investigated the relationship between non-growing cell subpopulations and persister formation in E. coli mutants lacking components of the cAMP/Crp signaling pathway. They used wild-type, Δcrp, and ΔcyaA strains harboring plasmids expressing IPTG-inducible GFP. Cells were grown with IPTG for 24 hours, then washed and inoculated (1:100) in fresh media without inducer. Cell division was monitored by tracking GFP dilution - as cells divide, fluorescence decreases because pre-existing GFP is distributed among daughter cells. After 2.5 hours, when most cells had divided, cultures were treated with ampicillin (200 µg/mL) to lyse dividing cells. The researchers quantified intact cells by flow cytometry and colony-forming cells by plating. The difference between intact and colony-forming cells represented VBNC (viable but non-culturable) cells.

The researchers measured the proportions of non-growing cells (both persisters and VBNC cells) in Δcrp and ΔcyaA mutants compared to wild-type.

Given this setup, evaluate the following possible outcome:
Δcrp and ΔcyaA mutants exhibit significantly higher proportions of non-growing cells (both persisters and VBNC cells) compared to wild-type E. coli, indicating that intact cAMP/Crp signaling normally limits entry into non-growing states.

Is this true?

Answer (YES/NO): NO